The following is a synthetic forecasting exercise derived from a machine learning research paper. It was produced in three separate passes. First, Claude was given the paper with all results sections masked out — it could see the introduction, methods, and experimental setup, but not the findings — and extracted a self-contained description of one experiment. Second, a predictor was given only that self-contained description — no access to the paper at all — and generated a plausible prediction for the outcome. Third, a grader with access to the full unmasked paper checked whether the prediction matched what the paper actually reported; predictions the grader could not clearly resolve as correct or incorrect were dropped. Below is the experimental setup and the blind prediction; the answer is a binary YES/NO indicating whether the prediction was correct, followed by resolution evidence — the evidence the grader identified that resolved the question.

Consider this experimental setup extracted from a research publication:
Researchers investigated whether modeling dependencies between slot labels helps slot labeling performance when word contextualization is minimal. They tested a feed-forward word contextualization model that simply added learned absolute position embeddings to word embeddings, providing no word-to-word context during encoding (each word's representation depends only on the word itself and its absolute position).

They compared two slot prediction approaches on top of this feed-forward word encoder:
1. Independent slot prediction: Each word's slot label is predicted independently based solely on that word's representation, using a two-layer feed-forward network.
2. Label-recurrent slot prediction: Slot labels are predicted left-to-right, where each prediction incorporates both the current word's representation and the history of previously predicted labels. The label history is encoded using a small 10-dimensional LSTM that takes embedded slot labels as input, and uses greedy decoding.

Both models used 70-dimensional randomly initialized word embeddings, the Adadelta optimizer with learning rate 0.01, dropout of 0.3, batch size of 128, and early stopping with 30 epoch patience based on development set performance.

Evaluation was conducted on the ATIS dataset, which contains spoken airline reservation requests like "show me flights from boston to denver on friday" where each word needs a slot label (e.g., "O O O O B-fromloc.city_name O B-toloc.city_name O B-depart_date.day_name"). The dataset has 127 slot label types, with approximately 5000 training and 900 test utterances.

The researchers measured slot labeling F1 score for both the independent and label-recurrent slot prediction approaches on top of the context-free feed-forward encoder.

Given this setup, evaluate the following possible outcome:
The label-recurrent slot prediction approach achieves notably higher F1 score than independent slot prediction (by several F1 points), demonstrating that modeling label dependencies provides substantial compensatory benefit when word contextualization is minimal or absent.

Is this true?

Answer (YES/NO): YES